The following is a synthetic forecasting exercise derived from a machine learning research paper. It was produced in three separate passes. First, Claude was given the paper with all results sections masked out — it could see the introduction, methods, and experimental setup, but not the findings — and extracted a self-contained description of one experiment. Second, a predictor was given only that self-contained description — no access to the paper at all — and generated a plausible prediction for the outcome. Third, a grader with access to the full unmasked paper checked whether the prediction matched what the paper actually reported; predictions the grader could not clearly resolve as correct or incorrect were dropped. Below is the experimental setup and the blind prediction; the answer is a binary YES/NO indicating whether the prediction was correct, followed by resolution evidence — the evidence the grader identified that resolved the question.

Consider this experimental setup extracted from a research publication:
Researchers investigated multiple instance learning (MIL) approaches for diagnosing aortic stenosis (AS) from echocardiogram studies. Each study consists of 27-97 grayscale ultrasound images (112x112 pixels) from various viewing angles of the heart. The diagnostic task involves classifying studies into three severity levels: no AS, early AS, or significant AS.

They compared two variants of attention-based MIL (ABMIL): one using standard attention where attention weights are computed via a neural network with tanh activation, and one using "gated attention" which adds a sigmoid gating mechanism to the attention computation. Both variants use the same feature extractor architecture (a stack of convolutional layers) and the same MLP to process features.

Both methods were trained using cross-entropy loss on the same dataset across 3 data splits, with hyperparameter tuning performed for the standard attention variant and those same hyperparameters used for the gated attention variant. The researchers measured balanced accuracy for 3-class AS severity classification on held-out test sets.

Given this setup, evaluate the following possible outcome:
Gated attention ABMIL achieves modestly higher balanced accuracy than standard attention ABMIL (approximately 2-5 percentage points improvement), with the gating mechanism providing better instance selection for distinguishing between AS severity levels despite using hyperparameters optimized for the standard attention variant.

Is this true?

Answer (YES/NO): NO